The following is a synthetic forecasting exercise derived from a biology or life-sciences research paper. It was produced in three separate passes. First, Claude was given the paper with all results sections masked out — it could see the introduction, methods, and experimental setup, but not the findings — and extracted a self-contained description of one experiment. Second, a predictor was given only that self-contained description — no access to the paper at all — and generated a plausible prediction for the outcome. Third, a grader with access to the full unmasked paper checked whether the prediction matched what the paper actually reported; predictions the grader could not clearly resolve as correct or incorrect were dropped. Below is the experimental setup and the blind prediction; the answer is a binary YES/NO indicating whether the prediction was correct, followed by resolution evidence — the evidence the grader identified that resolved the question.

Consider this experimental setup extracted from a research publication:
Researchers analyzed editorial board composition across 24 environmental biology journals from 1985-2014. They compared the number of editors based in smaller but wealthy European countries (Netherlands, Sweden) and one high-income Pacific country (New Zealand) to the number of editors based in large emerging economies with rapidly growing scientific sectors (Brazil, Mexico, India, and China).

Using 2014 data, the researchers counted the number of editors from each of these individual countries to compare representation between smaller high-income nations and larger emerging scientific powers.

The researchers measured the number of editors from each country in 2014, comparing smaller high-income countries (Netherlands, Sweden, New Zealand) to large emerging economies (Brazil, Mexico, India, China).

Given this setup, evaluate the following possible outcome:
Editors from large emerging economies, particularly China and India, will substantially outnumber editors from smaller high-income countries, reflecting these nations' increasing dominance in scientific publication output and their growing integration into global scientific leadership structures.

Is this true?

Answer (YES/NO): NO